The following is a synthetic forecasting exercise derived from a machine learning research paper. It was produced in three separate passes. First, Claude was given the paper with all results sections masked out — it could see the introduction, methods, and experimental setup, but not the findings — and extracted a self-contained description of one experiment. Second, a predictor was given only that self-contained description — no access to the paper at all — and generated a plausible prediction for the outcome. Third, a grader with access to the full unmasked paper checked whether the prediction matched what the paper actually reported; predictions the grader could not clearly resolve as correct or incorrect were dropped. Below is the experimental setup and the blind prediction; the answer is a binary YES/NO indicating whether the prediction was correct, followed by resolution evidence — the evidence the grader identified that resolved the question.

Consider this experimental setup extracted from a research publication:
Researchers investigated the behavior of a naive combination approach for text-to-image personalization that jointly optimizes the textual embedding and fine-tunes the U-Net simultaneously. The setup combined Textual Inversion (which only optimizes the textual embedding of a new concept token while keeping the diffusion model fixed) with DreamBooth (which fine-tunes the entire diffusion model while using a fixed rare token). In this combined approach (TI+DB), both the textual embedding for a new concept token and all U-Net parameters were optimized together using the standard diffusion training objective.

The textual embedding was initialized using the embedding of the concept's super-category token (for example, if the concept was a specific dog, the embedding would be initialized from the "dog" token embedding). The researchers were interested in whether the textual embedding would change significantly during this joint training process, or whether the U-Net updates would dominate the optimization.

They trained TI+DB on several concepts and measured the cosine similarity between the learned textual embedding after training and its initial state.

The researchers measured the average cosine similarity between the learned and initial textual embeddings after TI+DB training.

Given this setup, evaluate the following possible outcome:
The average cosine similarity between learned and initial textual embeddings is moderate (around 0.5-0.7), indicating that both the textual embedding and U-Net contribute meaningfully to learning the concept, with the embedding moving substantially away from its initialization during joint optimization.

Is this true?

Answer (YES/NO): NO